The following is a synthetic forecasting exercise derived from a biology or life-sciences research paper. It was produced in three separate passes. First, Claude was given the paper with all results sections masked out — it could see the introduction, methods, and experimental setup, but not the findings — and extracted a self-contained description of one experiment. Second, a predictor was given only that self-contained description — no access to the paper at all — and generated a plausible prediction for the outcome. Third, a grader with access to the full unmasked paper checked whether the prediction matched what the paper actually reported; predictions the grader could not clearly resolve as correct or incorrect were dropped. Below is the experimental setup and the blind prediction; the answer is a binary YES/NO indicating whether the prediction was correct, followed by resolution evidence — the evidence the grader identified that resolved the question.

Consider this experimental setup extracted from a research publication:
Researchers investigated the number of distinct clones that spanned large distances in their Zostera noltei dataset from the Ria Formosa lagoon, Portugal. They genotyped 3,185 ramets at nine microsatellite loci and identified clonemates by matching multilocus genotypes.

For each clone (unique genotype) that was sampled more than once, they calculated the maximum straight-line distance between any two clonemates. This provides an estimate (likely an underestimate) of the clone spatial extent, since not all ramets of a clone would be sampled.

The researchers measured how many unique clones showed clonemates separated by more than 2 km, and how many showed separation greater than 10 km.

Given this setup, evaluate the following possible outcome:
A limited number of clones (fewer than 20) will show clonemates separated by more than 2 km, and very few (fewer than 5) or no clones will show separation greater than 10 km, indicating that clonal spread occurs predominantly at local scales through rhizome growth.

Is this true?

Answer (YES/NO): NO